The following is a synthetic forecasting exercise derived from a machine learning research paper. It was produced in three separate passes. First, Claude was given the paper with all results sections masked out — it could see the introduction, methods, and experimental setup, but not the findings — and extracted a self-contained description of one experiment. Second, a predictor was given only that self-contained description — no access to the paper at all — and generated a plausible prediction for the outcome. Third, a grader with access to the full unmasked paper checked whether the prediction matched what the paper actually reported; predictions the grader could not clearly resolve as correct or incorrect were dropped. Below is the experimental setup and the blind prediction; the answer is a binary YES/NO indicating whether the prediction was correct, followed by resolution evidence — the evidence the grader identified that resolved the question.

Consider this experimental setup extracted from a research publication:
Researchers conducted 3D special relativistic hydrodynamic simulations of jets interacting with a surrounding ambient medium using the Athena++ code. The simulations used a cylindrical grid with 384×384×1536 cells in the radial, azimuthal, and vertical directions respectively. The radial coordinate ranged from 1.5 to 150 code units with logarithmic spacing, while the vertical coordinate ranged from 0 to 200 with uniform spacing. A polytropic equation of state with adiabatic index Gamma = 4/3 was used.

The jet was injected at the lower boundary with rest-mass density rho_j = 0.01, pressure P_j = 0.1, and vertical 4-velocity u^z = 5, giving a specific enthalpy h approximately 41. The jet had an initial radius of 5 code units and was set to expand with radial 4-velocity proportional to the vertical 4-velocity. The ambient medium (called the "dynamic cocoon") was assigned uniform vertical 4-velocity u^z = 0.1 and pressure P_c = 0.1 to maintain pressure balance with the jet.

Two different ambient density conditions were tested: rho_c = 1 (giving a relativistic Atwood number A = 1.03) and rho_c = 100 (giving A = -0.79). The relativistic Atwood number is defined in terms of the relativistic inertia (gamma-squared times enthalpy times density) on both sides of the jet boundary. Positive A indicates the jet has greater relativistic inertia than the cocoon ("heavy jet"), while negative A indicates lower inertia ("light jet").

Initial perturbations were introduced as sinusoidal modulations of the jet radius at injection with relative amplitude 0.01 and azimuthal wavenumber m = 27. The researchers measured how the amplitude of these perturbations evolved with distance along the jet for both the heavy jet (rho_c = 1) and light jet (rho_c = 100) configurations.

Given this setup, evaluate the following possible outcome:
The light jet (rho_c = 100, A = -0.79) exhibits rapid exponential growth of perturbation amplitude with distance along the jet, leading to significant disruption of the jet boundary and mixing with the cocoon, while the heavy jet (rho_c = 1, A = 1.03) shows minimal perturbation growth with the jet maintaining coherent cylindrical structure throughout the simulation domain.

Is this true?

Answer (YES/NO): NO